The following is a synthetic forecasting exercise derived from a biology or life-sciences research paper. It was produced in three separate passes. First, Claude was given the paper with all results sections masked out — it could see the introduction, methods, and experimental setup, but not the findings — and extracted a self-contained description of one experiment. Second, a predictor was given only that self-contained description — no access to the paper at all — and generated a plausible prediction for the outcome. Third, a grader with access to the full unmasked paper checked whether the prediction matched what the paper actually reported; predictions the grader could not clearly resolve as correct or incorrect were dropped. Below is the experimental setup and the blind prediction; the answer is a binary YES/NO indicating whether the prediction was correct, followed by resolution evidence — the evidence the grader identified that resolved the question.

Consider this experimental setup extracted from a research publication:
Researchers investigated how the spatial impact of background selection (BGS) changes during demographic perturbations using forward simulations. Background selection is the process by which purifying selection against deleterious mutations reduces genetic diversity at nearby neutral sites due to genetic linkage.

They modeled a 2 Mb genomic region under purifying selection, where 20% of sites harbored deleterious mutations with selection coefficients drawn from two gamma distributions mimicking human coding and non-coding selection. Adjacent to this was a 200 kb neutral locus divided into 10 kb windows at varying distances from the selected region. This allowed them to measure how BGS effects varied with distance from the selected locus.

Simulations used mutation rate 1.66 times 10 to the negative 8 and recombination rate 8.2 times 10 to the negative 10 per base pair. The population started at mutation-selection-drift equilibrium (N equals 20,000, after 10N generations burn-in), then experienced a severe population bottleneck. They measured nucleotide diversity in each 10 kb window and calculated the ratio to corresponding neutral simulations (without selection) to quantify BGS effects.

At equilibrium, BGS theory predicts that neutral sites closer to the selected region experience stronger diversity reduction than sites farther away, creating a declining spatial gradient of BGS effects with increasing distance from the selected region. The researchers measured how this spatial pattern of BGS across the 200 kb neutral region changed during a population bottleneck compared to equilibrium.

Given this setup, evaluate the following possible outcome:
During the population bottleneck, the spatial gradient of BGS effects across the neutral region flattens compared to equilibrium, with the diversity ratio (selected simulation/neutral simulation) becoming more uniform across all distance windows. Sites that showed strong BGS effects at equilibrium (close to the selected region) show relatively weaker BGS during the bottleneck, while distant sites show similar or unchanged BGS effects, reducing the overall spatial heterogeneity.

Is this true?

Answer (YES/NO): YES